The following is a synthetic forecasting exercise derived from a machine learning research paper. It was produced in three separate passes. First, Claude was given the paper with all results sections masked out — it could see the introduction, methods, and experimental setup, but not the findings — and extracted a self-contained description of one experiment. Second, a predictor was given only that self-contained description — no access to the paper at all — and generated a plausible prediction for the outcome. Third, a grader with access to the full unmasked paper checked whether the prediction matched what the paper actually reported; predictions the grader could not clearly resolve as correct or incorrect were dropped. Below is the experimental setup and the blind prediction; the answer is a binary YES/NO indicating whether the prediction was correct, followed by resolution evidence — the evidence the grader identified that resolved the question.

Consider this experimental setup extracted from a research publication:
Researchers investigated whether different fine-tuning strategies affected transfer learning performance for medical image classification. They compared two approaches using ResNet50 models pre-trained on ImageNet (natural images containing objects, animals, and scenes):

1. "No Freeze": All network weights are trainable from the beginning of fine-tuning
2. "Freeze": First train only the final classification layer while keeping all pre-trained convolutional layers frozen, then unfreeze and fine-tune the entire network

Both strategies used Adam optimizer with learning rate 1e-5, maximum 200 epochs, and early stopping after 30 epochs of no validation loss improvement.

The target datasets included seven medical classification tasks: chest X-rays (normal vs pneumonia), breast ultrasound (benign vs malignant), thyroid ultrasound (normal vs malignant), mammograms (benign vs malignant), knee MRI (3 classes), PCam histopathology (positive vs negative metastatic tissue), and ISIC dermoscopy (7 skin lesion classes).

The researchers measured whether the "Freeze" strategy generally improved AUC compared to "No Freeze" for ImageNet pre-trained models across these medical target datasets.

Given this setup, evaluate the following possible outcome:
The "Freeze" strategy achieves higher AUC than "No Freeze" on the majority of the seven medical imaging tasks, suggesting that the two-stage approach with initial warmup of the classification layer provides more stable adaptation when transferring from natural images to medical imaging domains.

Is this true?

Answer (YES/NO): YES